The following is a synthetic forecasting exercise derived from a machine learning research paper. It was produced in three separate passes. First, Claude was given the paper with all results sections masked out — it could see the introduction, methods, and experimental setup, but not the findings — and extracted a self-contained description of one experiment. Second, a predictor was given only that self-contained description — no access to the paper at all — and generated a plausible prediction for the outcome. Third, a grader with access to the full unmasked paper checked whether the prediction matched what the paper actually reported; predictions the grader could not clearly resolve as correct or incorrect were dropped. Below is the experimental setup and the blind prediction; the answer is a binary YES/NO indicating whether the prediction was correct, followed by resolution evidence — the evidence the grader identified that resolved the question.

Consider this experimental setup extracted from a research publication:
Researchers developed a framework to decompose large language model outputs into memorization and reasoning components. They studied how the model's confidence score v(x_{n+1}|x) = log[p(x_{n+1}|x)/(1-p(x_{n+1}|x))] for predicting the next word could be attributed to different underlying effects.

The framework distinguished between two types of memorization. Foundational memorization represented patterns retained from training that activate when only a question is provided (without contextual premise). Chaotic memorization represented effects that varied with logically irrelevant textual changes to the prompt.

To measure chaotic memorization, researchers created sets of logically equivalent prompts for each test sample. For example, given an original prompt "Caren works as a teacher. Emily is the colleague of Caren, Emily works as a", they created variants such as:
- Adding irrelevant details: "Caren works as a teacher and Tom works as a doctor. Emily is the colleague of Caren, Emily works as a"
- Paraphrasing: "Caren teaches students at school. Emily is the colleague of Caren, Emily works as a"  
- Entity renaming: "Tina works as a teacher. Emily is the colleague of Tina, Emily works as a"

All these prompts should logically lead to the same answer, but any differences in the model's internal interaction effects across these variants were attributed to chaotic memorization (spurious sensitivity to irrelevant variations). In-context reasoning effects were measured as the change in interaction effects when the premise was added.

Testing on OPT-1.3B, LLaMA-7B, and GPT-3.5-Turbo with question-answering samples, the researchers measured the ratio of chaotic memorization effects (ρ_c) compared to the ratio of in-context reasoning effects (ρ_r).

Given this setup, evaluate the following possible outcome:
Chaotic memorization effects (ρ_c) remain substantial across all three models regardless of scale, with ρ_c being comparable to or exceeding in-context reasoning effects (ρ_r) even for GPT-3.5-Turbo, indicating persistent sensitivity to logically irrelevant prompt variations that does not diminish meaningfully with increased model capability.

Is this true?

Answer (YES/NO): NO